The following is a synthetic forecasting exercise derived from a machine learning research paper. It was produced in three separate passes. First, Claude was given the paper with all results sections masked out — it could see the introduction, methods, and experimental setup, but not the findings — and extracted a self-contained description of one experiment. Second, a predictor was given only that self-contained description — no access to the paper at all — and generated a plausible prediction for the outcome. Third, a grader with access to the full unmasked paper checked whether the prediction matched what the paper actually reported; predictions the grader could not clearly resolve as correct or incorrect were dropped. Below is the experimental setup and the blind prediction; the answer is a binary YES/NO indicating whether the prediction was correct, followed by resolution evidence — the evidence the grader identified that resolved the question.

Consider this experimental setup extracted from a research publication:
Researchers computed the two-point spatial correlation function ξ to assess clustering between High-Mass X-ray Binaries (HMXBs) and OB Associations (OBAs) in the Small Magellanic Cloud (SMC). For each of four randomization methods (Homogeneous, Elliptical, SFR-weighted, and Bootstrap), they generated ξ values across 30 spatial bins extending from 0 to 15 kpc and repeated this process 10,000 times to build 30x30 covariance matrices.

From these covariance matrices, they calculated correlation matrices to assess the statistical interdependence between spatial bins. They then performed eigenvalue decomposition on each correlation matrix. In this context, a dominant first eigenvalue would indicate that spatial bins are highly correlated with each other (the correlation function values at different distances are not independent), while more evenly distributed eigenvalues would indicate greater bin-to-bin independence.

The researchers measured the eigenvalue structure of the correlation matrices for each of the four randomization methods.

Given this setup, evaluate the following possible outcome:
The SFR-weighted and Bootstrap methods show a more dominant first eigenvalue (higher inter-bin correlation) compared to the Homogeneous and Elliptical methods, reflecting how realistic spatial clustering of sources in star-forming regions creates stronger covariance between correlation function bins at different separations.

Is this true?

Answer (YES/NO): NO